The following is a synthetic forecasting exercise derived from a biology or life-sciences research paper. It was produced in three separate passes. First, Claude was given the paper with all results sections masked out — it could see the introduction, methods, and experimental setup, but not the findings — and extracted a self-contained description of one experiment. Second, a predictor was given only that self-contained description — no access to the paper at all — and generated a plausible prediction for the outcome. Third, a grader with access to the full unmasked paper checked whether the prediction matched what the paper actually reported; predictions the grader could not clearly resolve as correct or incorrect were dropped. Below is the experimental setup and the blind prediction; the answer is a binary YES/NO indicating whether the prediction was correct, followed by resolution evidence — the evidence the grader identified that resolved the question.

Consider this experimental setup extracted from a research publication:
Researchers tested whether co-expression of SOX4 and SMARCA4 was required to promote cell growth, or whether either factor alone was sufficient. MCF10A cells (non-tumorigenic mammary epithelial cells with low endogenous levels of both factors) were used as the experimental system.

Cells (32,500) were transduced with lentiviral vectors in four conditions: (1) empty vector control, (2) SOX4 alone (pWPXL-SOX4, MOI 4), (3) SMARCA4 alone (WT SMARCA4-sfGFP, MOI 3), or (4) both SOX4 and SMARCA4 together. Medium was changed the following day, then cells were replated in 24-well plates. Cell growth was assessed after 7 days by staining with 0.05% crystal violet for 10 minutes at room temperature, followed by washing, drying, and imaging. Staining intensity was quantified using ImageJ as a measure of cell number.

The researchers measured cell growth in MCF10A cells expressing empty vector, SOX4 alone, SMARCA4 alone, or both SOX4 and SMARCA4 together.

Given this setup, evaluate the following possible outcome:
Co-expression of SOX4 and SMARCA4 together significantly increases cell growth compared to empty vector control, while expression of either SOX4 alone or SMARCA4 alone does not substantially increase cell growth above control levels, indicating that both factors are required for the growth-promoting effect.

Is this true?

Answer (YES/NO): NO